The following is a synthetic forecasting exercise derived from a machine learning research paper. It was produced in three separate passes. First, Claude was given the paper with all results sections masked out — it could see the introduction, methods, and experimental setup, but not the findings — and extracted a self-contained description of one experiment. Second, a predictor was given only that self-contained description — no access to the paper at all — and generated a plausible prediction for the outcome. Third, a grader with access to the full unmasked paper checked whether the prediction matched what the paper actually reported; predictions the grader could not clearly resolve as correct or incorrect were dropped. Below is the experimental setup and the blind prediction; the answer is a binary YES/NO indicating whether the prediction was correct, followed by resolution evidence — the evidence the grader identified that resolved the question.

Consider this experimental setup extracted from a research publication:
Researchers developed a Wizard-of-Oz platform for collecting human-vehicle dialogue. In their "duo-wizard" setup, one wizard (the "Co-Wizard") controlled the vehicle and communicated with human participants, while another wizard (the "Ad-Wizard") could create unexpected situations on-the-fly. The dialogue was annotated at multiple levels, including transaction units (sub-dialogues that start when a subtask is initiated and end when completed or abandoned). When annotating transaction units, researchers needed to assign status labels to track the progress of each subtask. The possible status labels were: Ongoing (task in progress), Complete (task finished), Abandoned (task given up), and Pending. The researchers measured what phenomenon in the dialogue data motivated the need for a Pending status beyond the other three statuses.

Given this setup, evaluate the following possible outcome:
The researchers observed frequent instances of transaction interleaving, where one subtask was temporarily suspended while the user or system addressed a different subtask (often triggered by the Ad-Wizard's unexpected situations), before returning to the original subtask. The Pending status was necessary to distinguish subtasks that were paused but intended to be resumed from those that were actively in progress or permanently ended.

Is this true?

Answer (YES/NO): YES